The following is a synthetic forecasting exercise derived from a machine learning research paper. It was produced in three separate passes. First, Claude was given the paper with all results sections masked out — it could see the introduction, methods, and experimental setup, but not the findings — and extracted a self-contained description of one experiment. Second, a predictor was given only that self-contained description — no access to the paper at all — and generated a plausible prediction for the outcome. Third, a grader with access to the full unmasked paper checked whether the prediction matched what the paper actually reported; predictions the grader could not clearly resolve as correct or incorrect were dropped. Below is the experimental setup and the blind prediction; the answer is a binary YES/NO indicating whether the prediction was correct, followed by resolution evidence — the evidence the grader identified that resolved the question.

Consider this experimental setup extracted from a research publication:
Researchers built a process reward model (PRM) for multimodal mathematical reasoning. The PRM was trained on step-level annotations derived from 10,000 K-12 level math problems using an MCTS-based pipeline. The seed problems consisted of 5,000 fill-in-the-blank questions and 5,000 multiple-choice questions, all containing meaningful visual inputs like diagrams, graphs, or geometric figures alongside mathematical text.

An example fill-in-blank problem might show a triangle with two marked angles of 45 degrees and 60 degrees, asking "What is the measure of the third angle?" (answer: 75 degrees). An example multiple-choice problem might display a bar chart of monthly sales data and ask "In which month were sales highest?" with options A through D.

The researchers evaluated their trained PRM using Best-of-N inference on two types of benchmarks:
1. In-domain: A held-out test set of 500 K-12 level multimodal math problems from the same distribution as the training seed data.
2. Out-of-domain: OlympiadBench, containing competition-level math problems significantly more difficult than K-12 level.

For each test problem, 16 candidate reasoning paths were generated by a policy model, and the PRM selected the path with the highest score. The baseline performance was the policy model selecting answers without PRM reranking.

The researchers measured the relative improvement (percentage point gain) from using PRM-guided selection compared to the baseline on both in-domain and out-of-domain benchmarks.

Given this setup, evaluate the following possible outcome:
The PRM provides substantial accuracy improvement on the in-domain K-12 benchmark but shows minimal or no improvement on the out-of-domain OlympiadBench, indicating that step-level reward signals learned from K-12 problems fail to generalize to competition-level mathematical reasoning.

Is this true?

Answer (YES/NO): NO